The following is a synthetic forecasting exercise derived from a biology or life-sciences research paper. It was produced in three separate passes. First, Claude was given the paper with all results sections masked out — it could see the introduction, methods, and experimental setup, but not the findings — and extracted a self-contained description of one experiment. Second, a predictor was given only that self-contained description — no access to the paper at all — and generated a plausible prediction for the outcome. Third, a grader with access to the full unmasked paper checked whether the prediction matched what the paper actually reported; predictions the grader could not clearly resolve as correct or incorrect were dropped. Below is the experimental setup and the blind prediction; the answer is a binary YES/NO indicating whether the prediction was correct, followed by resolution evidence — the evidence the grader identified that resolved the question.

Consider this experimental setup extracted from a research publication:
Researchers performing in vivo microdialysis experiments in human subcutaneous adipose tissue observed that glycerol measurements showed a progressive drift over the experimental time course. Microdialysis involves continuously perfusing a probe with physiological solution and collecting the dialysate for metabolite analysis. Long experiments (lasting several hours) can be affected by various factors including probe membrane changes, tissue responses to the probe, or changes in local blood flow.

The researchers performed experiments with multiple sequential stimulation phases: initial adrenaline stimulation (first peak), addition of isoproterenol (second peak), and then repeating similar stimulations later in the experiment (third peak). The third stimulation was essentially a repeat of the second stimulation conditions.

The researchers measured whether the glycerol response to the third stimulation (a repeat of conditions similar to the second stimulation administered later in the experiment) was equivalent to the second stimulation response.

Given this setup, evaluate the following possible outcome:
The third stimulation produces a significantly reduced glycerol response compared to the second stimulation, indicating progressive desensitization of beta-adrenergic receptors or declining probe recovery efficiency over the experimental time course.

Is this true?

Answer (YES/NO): YES